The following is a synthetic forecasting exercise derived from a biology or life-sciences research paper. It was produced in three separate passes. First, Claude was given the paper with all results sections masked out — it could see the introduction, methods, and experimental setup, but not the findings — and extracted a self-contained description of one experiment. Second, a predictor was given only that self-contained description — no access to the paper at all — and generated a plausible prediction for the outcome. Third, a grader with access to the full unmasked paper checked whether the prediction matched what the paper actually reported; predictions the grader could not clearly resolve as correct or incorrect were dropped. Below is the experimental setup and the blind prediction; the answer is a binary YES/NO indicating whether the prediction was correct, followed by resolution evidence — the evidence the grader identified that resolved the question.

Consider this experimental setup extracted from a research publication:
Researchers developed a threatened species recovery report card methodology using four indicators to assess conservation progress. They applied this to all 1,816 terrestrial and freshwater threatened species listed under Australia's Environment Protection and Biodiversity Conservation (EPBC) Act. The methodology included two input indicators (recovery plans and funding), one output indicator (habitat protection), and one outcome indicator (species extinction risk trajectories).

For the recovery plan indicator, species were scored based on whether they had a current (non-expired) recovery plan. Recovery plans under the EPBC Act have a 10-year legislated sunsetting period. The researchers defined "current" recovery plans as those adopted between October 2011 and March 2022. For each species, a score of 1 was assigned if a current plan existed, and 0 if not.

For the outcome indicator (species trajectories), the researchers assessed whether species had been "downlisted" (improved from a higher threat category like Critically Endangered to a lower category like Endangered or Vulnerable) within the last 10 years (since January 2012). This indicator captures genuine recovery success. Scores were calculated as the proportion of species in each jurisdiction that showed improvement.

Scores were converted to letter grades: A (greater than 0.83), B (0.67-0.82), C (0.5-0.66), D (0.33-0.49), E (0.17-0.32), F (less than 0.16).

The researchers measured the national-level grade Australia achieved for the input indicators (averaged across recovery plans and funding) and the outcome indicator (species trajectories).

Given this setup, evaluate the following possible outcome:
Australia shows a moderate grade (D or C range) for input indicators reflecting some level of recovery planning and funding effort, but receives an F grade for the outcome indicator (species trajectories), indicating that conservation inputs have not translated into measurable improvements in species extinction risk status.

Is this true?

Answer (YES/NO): NO